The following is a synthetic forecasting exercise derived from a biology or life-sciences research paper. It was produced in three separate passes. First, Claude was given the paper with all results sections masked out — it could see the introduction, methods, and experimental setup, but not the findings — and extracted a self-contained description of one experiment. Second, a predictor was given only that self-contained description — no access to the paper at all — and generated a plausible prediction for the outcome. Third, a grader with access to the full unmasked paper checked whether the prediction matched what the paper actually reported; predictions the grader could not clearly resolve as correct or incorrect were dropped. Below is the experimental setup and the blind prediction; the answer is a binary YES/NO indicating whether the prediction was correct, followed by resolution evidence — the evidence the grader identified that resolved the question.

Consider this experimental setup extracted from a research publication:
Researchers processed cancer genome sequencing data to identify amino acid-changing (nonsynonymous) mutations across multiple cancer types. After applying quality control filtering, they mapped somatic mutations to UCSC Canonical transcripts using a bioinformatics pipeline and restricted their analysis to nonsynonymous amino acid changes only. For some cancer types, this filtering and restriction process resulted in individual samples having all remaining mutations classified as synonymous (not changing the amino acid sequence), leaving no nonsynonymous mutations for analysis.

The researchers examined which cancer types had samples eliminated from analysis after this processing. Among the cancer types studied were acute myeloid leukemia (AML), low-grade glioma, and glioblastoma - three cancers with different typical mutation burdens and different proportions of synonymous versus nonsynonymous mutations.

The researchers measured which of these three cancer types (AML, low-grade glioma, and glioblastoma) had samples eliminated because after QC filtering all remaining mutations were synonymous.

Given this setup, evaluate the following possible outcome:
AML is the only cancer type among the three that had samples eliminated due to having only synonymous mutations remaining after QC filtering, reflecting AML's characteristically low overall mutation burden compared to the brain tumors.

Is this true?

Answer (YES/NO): NO